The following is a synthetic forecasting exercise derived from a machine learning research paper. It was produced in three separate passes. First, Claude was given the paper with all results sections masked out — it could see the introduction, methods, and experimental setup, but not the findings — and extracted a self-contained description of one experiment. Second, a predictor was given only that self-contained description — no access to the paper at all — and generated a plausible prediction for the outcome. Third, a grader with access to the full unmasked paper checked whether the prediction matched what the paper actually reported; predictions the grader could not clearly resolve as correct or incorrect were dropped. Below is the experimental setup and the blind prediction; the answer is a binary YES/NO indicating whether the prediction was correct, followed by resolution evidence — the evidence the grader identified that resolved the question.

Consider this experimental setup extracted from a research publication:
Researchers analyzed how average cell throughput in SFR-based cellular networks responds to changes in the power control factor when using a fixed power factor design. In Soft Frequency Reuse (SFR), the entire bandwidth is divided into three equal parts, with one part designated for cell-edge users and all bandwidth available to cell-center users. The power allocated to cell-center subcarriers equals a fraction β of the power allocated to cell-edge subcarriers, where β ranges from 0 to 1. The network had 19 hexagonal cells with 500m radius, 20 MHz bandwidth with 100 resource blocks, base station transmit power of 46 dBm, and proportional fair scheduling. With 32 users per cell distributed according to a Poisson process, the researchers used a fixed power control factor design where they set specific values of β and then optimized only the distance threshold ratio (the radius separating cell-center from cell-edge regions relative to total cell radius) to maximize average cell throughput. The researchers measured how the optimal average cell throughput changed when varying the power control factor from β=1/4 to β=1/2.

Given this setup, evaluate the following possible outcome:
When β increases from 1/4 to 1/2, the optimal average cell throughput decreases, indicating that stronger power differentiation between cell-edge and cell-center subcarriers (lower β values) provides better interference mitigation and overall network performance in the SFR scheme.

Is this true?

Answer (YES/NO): NO